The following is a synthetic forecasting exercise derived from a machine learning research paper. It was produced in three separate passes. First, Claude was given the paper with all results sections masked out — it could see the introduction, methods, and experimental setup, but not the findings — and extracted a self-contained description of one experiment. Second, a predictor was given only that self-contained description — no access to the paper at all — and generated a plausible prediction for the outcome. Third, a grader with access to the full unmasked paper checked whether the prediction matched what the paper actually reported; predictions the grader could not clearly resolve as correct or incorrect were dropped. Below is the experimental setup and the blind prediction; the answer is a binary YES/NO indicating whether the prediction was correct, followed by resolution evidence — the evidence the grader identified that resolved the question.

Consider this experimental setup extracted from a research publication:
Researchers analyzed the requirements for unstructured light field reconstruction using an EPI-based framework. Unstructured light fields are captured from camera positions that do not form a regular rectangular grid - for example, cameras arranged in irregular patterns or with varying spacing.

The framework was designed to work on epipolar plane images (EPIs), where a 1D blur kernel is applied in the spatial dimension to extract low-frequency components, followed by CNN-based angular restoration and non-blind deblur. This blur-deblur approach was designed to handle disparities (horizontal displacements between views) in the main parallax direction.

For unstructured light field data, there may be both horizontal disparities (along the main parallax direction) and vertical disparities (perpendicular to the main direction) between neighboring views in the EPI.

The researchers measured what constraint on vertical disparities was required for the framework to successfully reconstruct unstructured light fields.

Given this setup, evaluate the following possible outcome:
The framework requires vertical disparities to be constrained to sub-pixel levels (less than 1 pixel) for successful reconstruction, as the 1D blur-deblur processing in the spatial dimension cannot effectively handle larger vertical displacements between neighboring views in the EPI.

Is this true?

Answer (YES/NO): YES